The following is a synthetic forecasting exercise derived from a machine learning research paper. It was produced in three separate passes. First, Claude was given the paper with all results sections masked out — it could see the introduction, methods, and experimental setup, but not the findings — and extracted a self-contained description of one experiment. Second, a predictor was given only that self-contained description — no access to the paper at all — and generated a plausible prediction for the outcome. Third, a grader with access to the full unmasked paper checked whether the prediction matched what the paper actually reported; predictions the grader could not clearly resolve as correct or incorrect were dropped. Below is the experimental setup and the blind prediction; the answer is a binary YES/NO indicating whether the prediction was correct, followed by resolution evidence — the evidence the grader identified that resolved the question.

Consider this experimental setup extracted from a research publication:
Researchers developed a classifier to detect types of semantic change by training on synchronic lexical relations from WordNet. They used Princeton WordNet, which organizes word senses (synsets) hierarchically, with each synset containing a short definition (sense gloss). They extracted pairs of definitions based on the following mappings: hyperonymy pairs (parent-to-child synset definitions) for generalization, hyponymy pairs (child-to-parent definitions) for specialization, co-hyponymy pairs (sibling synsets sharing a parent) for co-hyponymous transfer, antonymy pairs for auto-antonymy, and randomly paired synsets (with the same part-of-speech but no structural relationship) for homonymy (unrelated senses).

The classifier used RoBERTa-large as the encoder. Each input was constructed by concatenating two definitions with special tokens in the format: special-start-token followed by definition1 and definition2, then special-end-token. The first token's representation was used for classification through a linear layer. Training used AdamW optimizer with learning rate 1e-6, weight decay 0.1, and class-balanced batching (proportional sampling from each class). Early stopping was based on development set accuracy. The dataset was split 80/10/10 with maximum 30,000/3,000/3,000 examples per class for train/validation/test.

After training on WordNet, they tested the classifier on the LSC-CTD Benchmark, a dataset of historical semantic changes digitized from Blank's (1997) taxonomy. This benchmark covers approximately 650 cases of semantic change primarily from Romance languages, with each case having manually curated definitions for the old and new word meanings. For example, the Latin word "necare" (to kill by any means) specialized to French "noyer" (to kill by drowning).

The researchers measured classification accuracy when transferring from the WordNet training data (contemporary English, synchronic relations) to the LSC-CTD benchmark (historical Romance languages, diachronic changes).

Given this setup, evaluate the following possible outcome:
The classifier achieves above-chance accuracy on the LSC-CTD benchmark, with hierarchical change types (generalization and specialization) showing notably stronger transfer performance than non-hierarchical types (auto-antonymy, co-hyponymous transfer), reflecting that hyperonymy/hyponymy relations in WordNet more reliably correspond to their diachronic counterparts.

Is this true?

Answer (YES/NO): NO